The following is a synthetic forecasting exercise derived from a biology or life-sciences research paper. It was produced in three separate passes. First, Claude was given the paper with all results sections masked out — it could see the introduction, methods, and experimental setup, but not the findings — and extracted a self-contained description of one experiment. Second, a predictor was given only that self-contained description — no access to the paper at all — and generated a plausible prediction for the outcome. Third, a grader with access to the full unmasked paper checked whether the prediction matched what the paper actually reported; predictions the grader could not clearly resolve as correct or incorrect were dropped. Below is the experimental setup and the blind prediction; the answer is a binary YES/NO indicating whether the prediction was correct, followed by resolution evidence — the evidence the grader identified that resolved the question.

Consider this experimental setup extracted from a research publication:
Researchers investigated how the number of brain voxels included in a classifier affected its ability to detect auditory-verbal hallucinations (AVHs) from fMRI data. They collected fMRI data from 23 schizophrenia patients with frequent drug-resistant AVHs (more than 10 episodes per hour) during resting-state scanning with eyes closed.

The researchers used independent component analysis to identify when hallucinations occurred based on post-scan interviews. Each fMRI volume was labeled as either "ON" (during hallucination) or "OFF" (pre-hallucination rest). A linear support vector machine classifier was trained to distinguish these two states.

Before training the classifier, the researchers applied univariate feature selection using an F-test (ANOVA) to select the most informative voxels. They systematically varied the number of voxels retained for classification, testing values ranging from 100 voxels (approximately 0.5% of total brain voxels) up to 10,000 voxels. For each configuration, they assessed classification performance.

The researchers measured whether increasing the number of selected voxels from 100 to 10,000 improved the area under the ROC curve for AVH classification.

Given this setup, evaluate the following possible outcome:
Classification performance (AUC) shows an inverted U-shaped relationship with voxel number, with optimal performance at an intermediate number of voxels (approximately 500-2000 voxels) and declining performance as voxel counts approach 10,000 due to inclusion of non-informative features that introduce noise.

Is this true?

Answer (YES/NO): NO